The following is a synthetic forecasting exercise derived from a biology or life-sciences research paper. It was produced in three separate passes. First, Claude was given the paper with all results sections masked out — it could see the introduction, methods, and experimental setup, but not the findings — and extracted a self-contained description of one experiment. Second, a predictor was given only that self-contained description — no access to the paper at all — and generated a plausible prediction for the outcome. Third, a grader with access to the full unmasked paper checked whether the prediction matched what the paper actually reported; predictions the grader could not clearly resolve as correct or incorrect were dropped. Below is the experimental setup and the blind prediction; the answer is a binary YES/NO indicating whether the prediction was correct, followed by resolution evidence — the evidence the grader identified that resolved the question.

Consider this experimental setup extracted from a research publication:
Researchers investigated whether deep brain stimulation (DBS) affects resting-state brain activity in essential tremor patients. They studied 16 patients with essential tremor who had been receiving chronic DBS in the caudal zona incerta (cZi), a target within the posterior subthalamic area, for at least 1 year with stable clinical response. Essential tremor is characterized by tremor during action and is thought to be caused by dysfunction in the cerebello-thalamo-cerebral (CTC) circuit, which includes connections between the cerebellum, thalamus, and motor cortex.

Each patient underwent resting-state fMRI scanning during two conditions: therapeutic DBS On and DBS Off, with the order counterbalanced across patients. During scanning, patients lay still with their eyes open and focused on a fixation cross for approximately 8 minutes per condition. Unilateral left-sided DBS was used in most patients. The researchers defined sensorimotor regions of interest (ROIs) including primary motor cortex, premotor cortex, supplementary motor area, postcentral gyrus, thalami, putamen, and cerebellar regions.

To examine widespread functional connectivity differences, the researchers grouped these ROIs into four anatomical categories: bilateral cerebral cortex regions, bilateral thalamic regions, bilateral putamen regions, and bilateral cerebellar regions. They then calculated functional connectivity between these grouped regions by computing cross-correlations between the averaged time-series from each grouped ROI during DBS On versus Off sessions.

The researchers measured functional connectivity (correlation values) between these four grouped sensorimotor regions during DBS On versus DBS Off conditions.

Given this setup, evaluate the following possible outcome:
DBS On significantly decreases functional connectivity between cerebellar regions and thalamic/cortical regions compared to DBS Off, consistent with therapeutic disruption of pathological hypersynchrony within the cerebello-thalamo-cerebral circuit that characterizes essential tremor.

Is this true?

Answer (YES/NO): NO